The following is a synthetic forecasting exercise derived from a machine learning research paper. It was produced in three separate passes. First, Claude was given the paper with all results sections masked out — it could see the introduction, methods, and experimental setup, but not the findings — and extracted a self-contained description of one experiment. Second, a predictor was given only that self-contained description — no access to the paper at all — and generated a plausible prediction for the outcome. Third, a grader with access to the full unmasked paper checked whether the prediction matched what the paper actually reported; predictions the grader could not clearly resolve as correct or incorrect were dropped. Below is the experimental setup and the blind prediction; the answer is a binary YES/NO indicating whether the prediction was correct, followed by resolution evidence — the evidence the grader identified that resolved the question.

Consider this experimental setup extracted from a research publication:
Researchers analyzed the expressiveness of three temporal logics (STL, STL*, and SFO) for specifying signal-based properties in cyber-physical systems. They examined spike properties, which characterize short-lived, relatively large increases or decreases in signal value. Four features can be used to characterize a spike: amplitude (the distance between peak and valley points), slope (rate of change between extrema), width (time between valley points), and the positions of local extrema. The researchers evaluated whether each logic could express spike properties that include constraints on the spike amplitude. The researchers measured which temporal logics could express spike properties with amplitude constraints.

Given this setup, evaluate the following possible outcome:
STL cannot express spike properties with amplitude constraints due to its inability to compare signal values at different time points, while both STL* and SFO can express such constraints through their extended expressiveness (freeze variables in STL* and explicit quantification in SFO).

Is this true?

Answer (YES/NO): YES